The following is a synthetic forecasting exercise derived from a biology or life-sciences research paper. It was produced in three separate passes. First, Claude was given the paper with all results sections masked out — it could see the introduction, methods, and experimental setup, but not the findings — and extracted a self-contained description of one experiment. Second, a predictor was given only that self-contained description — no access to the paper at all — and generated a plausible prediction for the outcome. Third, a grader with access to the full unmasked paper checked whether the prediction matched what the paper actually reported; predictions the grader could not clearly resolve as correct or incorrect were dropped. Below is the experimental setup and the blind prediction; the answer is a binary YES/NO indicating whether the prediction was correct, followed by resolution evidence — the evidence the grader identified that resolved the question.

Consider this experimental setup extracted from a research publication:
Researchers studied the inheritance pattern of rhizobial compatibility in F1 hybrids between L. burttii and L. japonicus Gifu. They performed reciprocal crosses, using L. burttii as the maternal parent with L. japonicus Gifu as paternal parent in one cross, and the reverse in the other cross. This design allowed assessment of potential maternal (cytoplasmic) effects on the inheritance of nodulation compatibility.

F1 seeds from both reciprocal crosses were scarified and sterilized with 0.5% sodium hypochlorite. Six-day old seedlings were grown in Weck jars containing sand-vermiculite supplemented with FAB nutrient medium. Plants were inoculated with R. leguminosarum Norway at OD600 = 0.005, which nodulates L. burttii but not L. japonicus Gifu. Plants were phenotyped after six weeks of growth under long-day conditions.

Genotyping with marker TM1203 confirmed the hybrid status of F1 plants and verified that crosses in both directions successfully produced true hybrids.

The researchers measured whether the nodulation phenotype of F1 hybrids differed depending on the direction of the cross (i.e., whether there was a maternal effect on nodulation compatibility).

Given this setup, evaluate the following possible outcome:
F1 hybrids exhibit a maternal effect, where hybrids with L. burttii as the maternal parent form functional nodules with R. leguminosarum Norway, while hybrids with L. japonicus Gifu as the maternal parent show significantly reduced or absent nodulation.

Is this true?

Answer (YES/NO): NO